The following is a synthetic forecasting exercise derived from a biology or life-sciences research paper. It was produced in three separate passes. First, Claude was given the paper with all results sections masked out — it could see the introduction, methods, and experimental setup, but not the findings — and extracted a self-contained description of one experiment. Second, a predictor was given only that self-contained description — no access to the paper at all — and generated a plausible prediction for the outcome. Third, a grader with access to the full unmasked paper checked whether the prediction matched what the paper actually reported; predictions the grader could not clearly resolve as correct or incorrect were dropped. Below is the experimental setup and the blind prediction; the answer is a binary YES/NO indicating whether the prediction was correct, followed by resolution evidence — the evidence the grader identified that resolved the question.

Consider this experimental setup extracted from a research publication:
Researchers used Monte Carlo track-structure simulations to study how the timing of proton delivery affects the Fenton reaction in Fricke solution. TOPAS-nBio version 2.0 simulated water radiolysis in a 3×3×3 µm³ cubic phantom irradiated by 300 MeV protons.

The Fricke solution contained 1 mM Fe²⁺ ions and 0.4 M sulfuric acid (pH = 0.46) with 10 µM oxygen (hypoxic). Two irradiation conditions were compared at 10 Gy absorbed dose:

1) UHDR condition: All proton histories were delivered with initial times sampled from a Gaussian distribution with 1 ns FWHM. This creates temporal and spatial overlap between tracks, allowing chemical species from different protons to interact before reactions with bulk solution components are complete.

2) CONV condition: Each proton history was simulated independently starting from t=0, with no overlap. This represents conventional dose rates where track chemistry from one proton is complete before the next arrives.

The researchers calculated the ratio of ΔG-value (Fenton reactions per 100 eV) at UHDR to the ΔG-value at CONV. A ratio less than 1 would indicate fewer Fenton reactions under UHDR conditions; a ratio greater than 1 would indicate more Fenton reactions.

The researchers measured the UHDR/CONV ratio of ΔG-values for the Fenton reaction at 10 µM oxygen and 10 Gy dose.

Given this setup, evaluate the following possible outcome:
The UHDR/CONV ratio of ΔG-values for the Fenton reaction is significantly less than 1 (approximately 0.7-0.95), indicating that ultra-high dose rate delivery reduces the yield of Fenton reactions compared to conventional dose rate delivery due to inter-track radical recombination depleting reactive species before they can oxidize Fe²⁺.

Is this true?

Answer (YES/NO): YES